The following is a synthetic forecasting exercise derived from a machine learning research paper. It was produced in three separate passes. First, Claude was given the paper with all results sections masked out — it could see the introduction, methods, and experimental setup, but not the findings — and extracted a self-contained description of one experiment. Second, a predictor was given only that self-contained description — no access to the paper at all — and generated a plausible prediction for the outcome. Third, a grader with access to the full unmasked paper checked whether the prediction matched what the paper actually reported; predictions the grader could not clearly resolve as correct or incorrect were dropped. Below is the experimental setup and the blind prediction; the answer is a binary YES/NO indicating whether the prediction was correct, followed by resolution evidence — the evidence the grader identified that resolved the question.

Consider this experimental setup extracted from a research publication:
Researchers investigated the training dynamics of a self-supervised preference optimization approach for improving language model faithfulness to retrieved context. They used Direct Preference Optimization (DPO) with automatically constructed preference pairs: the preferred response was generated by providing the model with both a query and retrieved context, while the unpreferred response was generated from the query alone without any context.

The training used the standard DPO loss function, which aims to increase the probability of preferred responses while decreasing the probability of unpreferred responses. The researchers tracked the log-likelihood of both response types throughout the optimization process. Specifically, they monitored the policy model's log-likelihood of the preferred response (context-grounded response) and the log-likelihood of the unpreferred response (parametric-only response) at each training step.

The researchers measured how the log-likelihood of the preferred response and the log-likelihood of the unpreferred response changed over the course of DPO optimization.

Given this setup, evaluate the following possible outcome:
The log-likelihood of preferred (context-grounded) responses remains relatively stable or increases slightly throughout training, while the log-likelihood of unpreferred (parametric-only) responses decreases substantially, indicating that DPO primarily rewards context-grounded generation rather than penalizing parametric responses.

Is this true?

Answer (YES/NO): NO